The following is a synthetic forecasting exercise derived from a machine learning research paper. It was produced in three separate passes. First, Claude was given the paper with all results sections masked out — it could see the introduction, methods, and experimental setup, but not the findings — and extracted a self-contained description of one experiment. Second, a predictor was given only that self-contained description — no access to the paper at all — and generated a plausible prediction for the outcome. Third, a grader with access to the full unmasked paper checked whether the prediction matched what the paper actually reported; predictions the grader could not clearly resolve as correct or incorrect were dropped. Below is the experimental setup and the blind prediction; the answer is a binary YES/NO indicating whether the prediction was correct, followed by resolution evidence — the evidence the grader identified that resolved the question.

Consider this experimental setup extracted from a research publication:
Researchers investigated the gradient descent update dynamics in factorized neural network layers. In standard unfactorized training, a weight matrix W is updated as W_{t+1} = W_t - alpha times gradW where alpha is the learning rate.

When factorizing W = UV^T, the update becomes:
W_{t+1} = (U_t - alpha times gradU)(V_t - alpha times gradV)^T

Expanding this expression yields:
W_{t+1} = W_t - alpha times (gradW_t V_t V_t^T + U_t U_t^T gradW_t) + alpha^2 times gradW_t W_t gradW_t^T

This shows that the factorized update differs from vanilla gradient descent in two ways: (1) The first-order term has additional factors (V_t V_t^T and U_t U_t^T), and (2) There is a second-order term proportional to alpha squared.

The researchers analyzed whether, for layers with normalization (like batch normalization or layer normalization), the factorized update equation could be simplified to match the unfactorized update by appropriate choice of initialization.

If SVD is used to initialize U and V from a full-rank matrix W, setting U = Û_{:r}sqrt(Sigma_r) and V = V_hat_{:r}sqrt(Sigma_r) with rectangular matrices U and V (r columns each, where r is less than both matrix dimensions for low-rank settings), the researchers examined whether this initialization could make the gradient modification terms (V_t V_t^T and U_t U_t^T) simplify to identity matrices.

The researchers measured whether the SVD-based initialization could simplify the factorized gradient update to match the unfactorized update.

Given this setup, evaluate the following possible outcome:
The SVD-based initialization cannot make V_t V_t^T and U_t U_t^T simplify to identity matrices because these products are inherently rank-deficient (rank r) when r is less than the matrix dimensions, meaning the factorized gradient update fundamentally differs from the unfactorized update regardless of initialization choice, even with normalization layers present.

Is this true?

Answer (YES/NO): YES